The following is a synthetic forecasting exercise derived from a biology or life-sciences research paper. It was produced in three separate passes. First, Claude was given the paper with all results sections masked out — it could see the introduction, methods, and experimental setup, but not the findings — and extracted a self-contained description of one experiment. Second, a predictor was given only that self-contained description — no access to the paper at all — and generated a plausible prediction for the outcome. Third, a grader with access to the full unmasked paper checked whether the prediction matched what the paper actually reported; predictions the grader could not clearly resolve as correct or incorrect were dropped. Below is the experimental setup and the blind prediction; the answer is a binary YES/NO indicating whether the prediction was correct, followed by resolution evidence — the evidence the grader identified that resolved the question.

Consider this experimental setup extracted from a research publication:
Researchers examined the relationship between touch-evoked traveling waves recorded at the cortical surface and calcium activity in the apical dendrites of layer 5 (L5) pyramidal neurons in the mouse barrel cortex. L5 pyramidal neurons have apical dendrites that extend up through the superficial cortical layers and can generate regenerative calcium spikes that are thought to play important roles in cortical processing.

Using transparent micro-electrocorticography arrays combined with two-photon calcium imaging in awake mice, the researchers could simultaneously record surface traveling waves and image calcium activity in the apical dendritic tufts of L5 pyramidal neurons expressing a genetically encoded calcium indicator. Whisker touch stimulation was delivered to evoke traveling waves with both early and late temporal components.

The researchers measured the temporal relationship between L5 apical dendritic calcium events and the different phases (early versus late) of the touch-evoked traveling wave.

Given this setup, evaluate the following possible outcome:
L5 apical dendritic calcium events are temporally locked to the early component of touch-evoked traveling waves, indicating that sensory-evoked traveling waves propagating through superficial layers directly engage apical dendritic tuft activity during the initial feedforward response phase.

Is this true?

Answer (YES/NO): NO